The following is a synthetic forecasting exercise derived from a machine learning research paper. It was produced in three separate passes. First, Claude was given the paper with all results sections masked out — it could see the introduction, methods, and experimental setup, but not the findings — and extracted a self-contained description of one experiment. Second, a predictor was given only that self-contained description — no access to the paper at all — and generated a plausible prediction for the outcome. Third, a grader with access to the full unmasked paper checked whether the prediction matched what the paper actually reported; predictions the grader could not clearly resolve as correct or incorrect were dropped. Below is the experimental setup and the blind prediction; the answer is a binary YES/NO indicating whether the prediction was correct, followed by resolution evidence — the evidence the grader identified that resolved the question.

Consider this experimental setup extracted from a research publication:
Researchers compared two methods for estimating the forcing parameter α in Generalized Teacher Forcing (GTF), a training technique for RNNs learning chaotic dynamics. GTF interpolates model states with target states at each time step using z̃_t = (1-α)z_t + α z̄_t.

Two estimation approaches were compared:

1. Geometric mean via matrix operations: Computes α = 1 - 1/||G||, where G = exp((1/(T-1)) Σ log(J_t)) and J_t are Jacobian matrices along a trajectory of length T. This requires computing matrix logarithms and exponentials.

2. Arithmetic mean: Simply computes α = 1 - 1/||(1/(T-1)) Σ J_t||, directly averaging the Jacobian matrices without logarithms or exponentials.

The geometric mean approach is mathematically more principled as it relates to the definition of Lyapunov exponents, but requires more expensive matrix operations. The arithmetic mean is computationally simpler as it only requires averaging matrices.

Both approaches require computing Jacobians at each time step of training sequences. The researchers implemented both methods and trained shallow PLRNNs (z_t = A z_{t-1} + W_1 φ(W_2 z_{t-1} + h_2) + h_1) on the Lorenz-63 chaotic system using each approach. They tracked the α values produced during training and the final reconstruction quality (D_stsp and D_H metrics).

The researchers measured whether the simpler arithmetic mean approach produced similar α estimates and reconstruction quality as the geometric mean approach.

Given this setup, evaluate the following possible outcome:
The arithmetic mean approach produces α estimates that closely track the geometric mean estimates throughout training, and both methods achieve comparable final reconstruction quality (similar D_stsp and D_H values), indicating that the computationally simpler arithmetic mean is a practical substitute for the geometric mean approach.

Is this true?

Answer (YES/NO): YES